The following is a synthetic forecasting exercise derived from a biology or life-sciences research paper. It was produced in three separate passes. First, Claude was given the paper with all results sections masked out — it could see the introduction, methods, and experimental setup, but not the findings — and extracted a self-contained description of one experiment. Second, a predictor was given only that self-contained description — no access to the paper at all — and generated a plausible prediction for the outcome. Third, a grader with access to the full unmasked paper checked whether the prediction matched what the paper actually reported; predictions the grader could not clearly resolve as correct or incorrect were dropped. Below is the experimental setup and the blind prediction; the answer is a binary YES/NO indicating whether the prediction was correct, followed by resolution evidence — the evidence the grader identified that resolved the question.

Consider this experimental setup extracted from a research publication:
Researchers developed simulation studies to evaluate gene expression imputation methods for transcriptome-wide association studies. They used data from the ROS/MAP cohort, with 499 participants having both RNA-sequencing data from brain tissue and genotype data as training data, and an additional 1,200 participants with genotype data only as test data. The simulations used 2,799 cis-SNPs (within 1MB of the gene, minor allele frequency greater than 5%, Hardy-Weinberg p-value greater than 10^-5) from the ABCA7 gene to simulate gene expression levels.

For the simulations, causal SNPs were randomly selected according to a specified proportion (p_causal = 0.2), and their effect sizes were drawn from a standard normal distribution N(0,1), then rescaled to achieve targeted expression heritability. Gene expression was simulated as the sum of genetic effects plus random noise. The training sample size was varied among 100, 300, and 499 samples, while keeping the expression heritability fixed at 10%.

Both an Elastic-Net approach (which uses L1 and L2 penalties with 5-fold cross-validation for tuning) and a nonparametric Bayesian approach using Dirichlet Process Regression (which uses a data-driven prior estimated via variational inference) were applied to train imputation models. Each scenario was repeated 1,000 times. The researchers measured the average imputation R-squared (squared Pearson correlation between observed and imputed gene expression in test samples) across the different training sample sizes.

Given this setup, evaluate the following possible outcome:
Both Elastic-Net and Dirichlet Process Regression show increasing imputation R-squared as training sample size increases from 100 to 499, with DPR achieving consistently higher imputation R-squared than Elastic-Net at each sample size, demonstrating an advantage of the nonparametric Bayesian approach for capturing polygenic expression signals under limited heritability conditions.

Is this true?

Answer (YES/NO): YES